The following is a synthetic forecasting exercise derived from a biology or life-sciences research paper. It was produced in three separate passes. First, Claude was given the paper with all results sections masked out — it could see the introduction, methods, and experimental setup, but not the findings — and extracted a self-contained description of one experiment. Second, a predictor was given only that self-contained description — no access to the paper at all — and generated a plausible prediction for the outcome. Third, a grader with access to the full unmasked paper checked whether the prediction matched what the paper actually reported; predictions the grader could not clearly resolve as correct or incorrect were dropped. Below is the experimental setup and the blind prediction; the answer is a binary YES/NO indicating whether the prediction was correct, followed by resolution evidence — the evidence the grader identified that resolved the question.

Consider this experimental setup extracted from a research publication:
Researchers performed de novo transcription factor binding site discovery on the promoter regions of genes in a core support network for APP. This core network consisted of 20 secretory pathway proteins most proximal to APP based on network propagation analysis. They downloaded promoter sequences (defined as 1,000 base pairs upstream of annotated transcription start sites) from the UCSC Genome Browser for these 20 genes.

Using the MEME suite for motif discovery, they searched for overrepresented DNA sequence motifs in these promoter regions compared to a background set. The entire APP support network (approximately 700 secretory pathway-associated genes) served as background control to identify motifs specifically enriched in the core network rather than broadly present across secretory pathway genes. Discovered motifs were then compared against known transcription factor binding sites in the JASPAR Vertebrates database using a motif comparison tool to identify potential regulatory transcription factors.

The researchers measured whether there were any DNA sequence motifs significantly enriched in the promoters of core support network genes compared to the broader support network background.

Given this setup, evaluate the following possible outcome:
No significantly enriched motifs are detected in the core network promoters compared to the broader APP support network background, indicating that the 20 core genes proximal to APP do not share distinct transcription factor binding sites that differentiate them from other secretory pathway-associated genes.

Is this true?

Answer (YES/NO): NO